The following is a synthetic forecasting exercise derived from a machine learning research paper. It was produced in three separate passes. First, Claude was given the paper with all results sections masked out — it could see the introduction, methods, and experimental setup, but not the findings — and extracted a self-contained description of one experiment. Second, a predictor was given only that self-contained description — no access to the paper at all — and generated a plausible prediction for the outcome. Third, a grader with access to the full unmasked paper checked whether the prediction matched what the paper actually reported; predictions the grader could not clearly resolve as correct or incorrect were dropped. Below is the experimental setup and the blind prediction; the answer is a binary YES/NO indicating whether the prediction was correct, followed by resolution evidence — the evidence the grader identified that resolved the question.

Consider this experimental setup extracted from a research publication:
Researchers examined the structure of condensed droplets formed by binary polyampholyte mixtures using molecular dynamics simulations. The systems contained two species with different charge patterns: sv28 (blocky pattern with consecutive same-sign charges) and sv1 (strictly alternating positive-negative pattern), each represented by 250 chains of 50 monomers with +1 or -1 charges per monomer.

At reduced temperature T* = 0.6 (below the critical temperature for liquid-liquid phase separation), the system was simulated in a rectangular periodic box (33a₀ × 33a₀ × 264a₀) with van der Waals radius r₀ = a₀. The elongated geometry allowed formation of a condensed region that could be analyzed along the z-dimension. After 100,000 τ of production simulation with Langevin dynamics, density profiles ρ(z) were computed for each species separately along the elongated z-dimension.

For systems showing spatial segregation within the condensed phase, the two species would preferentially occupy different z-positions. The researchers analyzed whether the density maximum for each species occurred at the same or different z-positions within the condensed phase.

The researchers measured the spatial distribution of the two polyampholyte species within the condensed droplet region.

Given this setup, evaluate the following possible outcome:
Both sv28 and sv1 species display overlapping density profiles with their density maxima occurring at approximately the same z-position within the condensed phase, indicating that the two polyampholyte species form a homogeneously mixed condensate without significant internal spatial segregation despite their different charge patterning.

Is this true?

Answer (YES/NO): NO